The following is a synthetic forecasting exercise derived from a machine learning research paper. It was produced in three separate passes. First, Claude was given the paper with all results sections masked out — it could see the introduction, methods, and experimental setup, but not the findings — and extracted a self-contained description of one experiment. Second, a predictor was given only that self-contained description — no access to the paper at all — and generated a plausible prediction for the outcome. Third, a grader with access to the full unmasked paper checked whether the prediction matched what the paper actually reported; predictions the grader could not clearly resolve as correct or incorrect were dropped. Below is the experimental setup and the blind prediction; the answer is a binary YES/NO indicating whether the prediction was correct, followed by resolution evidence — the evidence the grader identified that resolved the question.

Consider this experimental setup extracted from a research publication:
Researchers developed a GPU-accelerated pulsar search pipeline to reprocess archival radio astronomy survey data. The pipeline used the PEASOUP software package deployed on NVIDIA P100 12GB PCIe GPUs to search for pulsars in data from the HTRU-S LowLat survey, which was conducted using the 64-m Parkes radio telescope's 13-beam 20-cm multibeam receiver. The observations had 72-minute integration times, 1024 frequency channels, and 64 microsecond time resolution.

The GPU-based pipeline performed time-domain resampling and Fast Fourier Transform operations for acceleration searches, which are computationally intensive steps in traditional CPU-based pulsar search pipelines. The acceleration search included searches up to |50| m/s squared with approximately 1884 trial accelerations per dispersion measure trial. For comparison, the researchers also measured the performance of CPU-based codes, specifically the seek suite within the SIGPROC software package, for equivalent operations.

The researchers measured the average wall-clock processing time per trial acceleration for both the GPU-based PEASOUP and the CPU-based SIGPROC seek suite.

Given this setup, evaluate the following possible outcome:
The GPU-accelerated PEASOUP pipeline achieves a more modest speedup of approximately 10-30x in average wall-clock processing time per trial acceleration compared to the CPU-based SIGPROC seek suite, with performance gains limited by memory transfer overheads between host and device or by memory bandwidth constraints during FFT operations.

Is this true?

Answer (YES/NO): NO